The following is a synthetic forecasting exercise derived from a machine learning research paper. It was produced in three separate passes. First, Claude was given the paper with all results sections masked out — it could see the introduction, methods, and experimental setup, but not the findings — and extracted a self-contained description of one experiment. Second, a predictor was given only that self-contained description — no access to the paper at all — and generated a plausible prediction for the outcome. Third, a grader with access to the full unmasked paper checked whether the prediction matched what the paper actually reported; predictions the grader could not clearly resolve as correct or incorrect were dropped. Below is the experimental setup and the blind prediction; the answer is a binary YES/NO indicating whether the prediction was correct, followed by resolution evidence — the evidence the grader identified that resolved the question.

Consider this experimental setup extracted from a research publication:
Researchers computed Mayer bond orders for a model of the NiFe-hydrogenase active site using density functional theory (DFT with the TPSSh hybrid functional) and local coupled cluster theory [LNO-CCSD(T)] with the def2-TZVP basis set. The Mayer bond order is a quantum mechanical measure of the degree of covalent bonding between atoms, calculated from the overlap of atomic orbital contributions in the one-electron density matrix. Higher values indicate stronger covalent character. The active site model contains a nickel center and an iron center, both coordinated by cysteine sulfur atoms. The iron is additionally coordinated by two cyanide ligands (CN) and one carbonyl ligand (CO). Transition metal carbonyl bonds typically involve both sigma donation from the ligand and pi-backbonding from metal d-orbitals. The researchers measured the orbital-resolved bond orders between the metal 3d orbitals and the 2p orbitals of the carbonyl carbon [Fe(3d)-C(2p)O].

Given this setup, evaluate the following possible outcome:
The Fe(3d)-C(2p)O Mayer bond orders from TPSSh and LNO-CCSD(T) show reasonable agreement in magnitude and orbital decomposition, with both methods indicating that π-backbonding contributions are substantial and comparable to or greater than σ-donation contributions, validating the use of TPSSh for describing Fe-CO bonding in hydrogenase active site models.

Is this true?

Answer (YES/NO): NO